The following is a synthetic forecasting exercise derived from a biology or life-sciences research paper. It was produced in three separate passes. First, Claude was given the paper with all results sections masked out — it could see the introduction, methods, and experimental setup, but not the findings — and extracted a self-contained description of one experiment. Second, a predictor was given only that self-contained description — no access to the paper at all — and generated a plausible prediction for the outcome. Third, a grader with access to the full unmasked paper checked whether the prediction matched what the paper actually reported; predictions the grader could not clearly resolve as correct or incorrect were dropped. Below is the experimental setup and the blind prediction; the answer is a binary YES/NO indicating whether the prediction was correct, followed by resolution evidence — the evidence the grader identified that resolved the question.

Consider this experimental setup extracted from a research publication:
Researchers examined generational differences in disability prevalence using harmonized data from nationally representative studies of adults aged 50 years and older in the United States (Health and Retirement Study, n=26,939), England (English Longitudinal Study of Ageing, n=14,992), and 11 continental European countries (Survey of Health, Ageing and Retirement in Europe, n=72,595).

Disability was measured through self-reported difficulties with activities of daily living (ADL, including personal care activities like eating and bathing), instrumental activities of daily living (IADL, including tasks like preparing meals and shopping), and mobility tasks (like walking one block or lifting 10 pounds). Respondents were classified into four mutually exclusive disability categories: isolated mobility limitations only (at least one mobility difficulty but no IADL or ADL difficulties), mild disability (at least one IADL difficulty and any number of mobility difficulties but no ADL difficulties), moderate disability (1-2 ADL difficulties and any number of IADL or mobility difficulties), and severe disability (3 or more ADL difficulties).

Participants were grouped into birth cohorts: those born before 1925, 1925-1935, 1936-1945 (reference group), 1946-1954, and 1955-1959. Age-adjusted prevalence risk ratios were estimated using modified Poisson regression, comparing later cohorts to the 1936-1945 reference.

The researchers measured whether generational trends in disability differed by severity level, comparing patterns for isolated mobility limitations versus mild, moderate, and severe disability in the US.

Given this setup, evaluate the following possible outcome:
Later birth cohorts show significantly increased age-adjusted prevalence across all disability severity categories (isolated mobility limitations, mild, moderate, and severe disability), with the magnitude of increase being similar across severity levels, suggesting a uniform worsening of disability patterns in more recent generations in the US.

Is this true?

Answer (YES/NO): NO